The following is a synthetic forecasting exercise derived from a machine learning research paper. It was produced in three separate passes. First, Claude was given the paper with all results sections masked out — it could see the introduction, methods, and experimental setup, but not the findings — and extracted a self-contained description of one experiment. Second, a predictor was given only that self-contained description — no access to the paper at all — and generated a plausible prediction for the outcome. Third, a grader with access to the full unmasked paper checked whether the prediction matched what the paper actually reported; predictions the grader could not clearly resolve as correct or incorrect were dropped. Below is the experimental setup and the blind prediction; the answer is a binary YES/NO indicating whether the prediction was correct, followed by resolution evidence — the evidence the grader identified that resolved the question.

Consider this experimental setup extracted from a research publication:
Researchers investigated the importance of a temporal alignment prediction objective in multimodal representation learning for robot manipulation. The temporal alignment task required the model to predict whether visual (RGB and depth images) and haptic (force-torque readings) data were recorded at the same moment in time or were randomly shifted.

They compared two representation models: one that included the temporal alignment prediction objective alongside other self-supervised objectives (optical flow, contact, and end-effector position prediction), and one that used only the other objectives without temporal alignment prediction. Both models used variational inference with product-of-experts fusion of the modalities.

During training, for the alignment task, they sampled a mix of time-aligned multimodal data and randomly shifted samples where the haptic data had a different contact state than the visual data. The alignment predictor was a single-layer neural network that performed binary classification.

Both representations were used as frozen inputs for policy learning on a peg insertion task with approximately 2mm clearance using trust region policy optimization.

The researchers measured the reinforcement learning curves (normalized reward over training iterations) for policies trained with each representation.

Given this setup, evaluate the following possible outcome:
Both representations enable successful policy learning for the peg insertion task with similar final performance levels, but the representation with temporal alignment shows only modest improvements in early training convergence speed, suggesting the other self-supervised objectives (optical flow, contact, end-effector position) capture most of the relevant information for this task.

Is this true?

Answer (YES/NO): NO